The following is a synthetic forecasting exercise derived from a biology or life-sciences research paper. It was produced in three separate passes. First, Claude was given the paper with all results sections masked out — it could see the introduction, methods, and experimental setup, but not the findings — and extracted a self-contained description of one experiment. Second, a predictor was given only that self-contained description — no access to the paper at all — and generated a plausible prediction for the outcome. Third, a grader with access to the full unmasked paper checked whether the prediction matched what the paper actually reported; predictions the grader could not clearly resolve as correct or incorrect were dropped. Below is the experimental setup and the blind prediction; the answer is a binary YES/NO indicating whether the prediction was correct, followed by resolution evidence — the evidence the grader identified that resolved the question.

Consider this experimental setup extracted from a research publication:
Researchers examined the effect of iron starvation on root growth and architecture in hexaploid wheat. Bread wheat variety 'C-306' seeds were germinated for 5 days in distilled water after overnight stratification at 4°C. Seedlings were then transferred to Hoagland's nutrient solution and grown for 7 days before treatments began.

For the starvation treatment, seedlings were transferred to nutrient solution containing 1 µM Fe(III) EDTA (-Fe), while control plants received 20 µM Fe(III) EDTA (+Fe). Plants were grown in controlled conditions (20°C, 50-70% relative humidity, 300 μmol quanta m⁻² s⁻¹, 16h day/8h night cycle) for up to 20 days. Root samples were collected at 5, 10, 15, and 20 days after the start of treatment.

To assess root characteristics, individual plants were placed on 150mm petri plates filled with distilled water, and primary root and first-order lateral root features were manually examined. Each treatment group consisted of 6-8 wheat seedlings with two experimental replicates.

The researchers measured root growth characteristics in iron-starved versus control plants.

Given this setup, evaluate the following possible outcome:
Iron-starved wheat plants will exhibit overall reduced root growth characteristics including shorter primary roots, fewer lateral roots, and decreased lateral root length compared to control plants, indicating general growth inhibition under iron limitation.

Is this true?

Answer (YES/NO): YES